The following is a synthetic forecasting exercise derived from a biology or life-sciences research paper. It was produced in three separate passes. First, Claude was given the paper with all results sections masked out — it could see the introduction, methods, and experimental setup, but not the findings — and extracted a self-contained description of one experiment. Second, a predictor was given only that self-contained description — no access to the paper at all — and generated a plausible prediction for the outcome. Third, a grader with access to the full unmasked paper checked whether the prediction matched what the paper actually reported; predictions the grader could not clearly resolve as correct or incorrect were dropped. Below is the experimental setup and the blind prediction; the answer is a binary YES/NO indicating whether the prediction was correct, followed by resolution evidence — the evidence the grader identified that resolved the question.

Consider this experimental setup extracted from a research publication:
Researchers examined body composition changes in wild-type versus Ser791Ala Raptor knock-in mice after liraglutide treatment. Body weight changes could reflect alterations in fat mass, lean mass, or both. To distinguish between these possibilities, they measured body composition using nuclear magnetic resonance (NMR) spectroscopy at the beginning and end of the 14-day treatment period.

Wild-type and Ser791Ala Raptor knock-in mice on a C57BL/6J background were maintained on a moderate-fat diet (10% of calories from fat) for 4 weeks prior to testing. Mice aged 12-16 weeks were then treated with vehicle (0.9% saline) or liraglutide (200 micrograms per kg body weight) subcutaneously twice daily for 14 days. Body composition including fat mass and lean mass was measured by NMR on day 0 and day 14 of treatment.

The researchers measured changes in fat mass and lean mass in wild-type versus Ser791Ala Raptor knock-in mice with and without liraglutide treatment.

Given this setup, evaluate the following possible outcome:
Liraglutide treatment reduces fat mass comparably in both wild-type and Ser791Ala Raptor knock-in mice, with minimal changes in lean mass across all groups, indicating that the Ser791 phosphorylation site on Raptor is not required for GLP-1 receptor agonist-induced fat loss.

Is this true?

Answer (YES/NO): NO